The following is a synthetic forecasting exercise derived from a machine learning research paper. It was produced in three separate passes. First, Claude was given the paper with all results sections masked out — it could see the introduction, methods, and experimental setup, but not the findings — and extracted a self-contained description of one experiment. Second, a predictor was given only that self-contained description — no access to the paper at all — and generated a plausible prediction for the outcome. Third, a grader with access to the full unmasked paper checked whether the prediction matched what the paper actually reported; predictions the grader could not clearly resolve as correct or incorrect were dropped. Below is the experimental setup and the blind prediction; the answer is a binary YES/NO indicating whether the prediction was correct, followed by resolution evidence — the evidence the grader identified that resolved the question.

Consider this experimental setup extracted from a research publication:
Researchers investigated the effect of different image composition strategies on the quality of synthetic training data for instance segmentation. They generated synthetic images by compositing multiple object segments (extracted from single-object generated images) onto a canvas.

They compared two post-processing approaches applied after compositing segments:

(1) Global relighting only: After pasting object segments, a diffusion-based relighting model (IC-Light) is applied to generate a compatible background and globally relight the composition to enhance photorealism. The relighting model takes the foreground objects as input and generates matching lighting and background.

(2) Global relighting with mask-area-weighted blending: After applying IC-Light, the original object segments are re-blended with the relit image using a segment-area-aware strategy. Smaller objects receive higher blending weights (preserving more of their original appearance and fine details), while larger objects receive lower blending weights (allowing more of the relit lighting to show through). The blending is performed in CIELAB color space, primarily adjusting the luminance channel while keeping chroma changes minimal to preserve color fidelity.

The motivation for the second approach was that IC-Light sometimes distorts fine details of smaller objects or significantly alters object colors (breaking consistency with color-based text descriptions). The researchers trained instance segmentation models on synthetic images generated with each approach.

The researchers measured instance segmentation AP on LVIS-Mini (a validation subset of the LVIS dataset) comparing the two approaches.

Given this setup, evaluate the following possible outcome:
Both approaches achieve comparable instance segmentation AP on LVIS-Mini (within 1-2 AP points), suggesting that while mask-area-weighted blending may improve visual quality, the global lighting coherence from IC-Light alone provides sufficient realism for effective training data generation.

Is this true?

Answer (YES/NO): NO